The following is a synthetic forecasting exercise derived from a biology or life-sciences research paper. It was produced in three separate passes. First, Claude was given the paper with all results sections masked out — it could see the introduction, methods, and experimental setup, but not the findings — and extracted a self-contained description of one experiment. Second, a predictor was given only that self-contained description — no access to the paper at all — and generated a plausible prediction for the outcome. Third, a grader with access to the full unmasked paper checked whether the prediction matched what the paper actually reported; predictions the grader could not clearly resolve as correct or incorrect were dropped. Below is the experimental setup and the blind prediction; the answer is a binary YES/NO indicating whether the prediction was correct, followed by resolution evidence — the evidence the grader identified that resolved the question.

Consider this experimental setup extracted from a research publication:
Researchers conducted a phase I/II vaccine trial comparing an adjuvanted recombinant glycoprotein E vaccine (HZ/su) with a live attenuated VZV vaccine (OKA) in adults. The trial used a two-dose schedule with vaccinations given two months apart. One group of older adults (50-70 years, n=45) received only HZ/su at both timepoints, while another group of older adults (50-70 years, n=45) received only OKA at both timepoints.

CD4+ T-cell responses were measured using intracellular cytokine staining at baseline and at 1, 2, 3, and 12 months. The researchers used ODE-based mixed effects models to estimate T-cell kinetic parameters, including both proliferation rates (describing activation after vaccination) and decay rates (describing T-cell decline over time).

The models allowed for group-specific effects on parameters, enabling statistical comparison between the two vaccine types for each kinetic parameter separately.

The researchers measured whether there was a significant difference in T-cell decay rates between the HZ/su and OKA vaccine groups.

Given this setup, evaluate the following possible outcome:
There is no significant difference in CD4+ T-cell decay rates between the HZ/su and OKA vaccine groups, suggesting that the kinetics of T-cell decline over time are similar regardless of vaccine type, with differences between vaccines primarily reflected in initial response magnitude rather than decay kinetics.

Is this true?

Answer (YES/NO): YES